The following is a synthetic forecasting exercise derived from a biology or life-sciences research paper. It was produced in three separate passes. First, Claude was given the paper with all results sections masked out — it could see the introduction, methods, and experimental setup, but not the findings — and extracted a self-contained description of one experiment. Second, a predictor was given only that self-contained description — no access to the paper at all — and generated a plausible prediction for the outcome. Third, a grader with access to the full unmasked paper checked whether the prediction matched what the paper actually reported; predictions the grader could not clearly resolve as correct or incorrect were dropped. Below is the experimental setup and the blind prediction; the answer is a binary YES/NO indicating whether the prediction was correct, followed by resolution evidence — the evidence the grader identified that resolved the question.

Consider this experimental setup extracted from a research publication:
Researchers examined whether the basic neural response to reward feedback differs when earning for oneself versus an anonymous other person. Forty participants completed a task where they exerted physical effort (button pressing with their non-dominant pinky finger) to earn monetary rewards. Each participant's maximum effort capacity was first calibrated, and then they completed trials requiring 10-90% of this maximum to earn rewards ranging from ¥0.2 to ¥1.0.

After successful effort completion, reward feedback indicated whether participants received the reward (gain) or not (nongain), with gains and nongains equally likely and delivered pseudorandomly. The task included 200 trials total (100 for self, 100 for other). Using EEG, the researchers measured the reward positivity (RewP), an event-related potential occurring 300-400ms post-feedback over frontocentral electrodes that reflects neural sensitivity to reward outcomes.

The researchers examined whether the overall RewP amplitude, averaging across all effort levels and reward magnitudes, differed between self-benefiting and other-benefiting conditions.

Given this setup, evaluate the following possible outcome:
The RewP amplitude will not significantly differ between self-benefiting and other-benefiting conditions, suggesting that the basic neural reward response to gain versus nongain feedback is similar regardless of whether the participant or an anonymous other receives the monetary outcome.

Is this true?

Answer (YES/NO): NO